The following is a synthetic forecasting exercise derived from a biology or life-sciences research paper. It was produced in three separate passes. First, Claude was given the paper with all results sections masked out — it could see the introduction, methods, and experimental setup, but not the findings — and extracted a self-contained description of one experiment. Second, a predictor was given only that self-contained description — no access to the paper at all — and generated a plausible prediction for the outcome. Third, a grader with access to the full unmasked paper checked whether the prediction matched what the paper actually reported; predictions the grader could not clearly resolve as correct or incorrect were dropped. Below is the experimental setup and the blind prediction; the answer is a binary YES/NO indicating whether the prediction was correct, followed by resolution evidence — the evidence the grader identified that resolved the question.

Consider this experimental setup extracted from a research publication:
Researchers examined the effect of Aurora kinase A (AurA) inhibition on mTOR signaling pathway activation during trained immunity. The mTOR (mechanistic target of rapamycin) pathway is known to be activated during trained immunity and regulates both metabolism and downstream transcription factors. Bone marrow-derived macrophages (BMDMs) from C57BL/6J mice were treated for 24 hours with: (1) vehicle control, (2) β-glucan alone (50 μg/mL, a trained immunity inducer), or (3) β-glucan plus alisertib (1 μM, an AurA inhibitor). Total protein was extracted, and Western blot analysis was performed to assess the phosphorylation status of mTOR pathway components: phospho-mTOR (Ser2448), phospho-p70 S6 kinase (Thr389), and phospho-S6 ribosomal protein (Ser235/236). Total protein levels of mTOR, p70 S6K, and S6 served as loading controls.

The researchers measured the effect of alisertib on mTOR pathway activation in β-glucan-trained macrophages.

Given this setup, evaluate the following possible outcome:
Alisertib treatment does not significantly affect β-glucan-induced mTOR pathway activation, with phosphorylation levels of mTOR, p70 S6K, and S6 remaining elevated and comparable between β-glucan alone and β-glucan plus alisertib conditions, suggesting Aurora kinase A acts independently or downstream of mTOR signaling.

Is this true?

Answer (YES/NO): NO